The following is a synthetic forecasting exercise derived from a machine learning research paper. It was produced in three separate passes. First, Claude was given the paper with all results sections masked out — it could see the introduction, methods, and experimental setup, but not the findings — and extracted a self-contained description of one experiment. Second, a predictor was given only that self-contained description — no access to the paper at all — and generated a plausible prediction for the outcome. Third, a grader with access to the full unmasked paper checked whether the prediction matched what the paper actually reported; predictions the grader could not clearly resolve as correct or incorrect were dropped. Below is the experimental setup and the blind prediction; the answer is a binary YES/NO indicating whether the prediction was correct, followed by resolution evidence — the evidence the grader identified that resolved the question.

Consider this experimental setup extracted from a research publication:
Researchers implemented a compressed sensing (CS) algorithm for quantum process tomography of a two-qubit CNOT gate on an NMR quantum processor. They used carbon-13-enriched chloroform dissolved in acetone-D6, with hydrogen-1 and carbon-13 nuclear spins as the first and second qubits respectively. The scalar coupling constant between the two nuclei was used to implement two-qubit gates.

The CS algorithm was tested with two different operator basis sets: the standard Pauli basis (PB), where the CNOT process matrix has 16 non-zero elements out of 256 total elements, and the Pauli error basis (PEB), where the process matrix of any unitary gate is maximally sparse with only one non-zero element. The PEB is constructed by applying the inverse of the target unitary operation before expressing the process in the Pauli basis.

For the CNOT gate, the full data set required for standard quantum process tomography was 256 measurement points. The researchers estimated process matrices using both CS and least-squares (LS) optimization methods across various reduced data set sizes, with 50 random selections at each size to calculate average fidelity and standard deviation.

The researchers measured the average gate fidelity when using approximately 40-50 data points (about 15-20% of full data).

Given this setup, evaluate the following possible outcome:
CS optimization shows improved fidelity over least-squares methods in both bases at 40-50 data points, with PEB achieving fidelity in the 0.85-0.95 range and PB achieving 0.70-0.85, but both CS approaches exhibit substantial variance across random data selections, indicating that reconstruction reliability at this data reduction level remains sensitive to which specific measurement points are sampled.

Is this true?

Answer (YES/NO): NO